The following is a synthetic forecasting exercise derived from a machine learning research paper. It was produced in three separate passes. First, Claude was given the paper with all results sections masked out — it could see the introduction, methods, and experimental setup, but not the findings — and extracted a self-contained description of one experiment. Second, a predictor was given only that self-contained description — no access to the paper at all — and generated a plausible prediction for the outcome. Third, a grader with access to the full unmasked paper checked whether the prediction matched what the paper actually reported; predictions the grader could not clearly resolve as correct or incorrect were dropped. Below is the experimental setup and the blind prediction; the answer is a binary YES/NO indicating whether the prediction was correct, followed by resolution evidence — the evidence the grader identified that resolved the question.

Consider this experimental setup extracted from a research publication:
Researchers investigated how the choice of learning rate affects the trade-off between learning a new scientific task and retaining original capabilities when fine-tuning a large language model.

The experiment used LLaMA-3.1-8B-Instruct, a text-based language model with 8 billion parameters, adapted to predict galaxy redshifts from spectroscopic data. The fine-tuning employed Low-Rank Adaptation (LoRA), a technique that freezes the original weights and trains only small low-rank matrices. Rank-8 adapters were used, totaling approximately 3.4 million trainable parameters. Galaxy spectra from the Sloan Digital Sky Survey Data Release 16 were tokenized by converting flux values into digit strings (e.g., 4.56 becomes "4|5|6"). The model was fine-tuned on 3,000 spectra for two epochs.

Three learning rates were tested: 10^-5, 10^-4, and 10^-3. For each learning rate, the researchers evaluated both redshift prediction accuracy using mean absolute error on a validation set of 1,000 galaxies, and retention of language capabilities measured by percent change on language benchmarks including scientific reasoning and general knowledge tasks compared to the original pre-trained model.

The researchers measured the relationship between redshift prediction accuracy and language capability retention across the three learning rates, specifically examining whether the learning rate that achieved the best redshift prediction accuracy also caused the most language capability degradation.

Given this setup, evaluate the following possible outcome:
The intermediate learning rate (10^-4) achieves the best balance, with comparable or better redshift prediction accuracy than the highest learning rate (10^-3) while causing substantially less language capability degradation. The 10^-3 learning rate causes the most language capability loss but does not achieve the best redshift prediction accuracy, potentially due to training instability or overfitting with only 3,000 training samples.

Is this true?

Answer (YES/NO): YES